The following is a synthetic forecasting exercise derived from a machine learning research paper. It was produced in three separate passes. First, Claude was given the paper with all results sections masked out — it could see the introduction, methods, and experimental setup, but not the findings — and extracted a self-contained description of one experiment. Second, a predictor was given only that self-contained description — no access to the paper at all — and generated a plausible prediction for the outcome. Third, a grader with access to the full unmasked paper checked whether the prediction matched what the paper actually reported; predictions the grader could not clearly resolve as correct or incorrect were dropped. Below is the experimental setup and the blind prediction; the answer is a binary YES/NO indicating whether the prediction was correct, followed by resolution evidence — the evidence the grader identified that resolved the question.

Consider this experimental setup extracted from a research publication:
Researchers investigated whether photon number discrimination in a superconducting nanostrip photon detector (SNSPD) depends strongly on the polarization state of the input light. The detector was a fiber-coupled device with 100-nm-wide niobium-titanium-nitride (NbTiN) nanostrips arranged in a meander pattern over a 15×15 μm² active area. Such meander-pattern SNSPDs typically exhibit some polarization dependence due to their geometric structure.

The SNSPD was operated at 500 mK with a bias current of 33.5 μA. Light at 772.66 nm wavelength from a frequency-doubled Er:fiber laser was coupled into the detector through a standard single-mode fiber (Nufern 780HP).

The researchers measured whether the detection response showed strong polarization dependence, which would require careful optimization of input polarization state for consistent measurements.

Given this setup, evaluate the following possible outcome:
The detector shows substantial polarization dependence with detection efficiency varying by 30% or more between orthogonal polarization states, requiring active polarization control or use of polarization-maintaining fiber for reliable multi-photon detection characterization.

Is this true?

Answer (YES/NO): NO